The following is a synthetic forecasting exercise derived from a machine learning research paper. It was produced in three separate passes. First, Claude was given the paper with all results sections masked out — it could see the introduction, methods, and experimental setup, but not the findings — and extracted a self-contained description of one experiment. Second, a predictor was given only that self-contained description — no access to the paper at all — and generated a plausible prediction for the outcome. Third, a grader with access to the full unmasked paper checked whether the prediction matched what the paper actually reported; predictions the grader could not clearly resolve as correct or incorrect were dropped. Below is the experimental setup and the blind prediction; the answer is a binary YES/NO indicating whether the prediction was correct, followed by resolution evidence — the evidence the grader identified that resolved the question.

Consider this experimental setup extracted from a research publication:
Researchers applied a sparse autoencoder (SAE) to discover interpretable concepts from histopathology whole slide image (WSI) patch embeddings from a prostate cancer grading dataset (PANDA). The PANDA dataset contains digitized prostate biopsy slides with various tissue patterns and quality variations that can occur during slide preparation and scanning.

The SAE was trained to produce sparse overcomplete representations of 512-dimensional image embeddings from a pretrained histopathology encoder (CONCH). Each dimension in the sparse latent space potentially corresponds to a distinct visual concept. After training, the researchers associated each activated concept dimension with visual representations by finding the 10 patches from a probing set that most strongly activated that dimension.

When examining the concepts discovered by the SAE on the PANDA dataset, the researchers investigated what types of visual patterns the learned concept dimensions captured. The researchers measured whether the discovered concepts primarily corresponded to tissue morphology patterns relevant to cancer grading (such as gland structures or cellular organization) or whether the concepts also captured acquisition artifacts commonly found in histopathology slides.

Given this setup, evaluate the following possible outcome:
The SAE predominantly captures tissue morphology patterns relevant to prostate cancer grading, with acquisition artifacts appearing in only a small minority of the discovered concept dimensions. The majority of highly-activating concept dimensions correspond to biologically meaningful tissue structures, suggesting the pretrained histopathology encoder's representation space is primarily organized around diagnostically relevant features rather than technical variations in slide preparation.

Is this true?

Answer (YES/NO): YES